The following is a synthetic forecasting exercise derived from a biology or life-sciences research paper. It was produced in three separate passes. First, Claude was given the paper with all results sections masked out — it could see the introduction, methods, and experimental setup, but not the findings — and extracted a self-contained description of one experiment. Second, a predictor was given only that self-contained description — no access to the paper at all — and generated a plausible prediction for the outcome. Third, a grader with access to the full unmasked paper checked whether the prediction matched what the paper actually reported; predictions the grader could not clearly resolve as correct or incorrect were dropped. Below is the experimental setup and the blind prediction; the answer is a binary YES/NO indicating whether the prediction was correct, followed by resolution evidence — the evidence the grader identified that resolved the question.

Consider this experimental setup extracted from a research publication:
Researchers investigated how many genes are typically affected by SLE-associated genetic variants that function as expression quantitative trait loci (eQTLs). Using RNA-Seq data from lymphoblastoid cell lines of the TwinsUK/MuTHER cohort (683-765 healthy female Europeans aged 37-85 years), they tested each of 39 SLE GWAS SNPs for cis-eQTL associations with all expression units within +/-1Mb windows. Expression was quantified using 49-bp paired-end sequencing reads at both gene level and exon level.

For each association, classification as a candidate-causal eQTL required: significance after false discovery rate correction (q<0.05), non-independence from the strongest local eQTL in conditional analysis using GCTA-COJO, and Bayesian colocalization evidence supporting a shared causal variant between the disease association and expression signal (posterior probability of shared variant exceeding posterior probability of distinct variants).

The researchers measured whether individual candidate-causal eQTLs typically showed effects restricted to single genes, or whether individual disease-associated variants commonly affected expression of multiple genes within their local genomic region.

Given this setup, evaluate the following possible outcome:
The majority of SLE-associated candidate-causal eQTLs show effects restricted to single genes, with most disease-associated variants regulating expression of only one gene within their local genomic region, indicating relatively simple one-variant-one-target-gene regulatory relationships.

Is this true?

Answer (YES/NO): NO